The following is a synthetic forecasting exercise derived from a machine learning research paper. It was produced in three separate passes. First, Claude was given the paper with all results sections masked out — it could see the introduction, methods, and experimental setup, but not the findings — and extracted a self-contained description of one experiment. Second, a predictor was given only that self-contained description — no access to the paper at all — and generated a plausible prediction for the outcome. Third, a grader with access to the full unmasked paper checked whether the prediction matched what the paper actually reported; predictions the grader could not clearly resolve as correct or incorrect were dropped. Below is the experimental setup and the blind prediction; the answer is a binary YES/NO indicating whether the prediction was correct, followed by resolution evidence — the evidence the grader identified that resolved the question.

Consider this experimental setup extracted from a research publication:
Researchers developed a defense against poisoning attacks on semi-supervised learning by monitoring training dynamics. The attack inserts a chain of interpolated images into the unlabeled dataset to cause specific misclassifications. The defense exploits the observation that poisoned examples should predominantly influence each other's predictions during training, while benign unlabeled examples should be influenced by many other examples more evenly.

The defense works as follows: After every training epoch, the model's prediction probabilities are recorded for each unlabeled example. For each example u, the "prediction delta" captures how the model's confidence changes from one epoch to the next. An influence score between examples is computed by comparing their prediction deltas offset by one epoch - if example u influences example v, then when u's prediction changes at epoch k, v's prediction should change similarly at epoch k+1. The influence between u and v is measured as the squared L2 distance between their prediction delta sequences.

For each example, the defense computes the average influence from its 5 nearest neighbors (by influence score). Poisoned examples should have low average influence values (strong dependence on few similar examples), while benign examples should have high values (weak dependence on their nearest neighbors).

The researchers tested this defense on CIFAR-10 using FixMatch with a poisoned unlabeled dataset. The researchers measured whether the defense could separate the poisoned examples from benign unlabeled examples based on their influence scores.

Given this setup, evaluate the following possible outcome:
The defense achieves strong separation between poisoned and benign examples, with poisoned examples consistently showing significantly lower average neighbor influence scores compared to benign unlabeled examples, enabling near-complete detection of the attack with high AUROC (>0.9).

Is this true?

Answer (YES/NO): YES